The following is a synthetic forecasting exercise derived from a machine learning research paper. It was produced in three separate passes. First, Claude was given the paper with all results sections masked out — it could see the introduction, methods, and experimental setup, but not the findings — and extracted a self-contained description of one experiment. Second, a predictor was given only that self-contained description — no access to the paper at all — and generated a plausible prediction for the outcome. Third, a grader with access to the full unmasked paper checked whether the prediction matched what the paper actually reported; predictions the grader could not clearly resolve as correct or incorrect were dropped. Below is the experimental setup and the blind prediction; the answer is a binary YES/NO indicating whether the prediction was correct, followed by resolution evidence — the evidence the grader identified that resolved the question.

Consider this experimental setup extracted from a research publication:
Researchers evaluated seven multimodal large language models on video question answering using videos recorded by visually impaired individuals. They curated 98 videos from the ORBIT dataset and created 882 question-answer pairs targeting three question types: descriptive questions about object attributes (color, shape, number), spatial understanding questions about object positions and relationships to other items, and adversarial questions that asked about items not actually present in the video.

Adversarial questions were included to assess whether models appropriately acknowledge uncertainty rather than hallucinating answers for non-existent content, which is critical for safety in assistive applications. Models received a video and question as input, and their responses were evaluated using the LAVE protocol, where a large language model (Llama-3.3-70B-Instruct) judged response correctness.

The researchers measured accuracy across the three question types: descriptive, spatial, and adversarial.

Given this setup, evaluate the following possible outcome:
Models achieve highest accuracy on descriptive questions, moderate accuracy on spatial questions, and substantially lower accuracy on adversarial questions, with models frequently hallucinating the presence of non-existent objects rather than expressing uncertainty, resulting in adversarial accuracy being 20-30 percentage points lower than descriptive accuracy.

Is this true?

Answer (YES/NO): NO